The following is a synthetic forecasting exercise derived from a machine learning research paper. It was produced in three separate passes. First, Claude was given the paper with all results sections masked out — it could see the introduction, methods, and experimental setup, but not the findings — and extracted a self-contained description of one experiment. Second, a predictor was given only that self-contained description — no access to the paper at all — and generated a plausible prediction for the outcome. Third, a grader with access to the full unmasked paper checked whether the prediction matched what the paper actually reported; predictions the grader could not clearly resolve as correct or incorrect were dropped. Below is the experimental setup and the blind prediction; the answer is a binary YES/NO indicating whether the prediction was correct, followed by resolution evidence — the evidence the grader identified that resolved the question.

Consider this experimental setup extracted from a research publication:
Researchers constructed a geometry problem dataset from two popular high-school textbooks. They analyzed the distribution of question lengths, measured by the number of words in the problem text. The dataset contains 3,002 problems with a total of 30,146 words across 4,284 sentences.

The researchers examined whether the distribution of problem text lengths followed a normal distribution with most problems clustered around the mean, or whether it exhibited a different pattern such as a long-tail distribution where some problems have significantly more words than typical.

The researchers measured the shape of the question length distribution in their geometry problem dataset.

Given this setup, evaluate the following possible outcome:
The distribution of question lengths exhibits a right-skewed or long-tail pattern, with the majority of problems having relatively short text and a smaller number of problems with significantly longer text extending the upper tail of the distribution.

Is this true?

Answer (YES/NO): YES